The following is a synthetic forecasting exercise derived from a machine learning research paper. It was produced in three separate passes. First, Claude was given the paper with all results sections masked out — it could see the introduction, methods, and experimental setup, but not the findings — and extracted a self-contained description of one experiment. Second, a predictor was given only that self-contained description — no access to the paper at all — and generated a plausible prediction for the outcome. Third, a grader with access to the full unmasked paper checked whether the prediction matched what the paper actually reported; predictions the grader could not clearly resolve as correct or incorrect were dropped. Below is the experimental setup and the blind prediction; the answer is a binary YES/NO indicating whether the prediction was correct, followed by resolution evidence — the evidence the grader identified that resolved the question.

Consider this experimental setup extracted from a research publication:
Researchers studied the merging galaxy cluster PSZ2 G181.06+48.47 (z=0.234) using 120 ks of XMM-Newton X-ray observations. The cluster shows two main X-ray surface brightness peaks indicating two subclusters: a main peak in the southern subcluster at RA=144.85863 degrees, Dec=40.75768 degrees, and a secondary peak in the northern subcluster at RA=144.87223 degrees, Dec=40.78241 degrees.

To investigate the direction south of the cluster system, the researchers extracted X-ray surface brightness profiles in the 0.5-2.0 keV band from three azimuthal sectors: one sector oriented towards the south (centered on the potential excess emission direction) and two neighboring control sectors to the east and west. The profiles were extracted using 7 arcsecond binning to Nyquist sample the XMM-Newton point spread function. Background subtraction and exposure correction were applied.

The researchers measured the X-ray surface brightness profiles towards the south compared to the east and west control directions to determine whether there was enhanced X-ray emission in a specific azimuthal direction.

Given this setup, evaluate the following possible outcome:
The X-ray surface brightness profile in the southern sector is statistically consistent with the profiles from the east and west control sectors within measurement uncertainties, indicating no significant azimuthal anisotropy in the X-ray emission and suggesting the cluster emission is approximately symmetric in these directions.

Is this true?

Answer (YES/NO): NO